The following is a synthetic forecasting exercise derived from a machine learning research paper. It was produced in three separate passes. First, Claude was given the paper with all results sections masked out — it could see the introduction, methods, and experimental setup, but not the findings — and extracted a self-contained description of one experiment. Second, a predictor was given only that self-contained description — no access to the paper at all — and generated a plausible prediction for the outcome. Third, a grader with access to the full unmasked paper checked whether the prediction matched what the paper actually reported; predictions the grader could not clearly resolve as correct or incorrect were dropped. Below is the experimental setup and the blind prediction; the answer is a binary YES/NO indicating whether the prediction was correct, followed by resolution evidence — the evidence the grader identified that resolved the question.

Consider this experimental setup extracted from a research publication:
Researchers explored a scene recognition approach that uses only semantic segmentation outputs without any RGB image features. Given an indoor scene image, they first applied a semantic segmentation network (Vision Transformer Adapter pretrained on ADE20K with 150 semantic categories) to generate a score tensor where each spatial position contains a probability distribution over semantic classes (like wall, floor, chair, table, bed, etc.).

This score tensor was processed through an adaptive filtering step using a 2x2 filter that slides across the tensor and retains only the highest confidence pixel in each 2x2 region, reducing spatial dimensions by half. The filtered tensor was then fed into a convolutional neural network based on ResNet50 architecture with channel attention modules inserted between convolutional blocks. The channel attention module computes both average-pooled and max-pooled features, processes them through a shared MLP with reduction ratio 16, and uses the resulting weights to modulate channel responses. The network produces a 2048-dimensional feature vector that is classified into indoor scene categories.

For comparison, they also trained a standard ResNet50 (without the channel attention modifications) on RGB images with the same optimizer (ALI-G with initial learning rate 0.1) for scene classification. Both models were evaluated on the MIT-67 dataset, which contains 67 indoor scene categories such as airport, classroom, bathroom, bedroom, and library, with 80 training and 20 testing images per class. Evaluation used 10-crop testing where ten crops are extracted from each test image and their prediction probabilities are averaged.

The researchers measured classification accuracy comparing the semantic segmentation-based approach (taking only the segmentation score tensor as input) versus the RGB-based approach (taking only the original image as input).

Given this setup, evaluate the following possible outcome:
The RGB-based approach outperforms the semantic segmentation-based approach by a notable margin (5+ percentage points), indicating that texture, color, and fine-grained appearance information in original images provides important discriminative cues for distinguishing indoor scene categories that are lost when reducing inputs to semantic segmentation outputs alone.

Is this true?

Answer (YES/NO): NO